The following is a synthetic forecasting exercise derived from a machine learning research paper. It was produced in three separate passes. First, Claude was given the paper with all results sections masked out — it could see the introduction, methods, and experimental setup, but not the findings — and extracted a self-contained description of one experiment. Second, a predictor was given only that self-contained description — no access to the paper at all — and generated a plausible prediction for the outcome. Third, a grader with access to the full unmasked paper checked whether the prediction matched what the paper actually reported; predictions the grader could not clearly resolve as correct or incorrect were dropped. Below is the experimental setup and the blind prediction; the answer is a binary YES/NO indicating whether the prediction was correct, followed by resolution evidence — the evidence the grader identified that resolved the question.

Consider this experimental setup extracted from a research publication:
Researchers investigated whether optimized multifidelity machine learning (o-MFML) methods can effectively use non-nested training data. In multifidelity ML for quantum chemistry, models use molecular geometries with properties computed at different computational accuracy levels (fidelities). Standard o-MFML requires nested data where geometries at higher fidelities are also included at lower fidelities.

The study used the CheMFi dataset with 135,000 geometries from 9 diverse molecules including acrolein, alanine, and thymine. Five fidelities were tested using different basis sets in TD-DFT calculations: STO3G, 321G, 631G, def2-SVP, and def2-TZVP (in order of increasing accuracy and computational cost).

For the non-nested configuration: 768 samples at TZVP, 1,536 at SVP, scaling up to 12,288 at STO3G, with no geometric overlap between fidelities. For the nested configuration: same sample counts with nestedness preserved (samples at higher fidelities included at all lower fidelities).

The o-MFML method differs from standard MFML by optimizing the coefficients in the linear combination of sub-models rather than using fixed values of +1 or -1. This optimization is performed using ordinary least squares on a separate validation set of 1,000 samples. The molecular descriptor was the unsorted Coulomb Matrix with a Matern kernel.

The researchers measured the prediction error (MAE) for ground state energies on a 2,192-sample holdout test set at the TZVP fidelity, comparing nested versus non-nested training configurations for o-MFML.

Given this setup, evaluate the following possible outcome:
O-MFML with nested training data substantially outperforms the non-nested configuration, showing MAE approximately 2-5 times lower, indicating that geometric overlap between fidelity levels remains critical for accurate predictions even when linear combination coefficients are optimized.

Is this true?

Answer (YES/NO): NO